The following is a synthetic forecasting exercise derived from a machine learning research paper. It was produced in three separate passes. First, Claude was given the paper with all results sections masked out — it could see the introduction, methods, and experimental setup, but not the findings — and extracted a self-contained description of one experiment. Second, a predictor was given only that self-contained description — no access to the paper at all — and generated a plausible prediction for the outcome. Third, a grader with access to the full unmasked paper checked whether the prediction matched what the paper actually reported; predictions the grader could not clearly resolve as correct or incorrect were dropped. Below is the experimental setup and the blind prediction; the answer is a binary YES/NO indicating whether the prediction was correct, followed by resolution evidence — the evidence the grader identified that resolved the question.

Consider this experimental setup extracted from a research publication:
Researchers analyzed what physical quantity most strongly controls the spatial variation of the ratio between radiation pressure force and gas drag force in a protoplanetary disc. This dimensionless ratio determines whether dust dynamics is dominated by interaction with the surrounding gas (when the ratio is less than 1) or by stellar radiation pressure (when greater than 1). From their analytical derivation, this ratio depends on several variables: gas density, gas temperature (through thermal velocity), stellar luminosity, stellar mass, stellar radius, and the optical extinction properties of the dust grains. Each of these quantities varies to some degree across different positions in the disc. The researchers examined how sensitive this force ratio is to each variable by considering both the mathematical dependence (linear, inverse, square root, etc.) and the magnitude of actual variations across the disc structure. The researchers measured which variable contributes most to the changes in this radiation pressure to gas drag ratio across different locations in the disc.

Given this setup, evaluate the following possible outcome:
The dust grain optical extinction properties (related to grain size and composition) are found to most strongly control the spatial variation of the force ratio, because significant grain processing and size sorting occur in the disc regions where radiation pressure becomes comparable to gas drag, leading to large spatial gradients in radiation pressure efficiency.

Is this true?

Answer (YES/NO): NO